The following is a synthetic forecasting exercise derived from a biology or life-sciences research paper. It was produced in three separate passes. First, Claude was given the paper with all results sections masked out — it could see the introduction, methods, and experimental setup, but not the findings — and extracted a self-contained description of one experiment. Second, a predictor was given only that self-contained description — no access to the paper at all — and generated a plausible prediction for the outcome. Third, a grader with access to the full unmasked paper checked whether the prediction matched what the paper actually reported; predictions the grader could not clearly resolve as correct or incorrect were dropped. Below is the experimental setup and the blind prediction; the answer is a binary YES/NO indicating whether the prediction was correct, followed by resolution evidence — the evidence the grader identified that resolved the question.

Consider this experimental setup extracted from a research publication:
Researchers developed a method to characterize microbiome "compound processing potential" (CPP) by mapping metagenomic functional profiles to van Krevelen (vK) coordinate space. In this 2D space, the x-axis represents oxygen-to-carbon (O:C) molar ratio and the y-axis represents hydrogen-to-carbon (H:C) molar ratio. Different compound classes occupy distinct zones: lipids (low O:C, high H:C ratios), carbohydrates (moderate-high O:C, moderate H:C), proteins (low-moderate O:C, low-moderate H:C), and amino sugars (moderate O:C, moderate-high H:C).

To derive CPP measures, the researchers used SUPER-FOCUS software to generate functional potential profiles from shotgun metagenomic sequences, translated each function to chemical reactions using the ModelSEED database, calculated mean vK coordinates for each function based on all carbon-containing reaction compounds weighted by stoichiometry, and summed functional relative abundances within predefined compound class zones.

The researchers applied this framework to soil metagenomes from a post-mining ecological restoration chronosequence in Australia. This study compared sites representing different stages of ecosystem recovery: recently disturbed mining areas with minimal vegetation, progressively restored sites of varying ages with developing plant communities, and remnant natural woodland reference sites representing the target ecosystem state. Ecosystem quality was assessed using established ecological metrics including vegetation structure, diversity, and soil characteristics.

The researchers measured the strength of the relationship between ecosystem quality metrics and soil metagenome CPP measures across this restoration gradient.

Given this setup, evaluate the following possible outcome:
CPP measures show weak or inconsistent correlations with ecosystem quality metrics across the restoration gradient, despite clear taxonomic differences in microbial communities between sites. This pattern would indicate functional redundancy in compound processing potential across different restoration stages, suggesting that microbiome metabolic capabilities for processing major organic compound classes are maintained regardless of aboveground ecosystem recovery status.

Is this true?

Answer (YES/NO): NO